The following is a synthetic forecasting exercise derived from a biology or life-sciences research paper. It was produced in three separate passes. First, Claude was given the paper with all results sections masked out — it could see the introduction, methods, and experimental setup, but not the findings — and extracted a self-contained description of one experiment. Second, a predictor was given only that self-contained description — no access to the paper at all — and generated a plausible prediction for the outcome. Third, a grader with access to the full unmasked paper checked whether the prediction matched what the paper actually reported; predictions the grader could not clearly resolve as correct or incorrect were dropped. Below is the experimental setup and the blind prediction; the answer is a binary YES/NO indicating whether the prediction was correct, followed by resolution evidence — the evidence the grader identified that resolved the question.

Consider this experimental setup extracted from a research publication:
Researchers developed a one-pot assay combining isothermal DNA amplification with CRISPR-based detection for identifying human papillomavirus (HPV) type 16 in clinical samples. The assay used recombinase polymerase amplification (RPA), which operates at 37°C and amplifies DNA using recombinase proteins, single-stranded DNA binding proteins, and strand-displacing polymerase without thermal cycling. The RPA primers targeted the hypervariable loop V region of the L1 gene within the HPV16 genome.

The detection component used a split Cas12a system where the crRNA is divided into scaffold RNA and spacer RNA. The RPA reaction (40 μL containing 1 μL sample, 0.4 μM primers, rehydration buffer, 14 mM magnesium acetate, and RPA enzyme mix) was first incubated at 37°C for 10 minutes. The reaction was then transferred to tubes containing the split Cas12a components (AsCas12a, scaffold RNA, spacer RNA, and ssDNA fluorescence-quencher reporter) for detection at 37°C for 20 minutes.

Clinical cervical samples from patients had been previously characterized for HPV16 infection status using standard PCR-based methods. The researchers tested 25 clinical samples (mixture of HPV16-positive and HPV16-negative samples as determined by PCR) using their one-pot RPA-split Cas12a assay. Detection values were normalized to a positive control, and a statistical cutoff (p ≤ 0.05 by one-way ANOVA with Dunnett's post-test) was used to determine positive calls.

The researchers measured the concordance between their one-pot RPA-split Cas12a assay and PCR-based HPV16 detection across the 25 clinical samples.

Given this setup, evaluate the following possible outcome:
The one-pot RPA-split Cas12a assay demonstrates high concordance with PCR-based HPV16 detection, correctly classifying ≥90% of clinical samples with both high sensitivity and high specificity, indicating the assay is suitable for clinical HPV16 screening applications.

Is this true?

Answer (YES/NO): YES